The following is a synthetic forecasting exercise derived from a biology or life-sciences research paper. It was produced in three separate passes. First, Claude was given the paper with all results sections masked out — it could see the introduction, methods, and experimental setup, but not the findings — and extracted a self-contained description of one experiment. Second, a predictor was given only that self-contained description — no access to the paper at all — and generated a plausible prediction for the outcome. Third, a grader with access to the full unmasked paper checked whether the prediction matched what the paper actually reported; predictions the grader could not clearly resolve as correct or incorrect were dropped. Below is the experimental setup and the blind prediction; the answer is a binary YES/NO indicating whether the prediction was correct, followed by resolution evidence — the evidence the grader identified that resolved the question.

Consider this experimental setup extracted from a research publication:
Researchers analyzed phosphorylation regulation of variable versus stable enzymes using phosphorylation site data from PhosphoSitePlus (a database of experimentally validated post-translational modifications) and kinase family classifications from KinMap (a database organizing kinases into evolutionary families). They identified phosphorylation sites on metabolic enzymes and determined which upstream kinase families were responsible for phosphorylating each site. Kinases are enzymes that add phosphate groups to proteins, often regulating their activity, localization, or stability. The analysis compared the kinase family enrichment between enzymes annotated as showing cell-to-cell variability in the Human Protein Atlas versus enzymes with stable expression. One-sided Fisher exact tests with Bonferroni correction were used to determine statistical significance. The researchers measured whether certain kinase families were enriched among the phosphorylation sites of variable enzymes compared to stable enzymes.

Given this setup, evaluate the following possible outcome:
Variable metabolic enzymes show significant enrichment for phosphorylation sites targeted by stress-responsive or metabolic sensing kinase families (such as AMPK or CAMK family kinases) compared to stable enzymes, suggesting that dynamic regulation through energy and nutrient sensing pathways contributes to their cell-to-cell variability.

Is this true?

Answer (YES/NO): NO